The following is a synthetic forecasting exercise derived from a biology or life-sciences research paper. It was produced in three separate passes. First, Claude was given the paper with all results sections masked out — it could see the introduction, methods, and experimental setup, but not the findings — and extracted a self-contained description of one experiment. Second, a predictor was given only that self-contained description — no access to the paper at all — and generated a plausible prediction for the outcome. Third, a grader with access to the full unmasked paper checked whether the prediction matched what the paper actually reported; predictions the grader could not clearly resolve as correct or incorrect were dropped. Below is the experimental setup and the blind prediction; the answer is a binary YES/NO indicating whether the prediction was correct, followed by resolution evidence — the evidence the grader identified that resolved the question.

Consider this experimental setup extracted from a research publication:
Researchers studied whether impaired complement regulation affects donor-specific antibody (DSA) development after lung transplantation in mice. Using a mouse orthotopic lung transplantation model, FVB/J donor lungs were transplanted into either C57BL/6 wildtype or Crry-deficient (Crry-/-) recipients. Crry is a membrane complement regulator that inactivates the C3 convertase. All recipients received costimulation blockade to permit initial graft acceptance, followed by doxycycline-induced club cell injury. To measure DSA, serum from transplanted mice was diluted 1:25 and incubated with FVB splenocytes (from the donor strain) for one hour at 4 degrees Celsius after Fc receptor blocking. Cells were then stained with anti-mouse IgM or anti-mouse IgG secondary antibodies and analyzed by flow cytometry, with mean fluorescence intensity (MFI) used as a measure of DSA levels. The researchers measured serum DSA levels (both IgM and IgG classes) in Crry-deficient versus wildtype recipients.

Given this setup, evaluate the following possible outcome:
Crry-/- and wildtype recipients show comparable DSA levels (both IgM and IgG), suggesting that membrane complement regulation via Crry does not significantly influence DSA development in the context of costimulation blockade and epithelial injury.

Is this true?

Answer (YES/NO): NO